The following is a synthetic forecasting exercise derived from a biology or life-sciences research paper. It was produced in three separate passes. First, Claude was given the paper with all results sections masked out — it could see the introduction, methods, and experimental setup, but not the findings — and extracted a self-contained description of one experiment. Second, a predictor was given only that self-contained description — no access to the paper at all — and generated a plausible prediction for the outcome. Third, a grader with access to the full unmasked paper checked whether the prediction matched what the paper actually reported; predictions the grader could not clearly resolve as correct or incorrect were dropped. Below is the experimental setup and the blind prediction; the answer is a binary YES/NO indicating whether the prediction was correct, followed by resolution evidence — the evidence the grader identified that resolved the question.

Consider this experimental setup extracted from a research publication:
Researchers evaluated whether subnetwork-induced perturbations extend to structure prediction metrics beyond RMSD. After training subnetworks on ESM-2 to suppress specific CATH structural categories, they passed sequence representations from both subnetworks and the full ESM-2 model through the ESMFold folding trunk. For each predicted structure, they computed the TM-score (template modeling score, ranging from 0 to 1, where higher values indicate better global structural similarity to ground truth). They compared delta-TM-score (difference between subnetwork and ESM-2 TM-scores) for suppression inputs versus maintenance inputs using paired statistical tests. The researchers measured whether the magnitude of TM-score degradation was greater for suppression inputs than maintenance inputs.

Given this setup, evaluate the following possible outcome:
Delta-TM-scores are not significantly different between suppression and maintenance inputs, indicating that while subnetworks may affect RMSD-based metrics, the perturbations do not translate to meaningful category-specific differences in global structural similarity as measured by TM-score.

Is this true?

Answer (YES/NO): NO